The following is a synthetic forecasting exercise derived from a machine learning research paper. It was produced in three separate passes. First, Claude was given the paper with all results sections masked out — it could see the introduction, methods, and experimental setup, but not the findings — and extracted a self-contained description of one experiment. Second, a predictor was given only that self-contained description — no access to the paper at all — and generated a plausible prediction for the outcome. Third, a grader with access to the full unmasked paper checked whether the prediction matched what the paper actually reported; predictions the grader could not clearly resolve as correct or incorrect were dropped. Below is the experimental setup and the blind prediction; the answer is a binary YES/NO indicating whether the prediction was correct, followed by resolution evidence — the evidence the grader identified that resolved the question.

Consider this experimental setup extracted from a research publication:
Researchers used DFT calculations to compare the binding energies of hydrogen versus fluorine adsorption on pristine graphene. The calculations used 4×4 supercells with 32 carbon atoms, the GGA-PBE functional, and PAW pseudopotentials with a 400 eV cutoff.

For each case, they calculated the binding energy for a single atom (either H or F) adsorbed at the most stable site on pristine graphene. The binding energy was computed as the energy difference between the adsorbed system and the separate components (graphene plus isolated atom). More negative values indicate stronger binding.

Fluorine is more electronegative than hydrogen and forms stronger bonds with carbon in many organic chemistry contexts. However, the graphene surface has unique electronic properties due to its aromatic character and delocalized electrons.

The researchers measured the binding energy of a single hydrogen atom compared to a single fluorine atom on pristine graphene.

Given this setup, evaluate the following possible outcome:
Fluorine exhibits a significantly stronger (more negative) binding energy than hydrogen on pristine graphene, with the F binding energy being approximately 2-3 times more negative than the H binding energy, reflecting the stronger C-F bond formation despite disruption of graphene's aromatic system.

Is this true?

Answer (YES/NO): YES